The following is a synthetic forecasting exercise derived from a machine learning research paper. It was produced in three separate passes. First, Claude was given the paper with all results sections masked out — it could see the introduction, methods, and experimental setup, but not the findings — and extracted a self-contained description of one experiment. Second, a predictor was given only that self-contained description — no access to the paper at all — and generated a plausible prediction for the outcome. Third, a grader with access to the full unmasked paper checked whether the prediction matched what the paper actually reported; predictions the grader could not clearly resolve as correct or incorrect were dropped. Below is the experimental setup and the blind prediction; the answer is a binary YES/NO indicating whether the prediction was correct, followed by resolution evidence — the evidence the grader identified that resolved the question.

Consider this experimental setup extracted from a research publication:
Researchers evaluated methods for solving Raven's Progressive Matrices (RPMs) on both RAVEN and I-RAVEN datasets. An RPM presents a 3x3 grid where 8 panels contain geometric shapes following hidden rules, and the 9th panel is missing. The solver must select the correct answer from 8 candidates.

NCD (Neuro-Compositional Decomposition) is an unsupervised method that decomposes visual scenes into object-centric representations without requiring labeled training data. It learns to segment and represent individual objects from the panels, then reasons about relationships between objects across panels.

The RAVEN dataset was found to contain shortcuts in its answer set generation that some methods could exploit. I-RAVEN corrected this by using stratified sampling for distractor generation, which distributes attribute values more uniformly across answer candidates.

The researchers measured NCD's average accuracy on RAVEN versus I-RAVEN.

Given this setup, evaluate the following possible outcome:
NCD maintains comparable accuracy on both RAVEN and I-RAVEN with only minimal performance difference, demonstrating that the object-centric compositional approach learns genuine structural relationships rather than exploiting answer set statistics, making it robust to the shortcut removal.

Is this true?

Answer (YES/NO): NO